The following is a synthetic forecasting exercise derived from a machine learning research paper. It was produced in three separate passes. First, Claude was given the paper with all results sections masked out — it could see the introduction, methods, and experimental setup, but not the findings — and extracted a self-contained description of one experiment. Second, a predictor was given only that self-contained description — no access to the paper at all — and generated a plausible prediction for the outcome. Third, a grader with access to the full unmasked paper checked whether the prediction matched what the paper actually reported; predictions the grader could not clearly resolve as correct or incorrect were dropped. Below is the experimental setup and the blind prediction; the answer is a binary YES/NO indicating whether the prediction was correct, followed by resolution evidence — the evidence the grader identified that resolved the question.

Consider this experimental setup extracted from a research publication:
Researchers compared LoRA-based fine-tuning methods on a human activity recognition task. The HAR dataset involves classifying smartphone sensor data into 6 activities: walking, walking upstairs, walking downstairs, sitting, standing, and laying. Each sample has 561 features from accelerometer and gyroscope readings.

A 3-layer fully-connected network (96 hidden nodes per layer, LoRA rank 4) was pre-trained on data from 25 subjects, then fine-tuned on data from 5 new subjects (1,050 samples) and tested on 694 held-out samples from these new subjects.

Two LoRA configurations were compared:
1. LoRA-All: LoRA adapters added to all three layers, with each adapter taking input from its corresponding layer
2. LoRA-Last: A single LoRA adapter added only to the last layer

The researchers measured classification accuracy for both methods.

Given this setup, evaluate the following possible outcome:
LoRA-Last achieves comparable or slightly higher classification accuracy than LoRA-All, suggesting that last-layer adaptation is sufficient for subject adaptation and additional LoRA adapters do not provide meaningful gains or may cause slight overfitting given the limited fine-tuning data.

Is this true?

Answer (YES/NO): NO